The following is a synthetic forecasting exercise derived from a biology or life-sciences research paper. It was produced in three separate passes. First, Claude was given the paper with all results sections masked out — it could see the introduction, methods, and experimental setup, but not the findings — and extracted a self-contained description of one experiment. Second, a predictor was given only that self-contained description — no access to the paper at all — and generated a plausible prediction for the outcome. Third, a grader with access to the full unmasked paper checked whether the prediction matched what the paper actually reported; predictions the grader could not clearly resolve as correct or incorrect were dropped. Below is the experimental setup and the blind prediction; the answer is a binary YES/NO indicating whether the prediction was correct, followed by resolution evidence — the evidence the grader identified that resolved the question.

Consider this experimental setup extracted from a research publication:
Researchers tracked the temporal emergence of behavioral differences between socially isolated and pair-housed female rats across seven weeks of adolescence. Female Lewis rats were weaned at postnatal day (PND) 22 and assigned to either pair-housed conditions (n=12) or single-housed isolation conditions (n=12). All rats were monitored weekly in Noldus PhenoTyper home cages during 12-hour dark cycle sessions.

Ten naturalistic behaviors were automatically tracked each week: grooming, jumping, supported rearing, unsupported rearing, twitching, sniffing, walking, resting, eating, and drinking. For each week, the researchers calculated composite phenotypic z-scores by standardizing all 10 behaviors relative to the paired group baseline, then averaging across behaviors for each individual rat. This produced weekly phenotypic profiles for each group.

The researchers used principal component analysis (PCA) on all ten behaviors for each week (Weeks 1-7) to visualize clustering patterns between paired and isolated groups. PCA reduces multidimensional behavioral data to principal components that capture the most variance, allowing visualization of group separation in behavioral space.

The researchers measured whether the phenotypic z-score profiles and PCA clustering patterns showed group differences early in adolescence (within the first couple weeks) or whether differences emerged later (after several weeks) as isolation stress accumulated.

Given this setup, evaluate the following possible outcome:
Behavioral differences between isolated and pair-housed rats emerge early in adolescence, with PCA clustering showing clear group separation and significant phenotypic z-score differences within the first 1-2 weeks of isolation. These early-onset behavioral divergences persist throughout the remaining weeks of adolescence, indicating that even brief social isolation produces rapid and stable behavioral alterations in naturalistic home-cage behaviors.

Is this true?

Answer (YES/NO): NO